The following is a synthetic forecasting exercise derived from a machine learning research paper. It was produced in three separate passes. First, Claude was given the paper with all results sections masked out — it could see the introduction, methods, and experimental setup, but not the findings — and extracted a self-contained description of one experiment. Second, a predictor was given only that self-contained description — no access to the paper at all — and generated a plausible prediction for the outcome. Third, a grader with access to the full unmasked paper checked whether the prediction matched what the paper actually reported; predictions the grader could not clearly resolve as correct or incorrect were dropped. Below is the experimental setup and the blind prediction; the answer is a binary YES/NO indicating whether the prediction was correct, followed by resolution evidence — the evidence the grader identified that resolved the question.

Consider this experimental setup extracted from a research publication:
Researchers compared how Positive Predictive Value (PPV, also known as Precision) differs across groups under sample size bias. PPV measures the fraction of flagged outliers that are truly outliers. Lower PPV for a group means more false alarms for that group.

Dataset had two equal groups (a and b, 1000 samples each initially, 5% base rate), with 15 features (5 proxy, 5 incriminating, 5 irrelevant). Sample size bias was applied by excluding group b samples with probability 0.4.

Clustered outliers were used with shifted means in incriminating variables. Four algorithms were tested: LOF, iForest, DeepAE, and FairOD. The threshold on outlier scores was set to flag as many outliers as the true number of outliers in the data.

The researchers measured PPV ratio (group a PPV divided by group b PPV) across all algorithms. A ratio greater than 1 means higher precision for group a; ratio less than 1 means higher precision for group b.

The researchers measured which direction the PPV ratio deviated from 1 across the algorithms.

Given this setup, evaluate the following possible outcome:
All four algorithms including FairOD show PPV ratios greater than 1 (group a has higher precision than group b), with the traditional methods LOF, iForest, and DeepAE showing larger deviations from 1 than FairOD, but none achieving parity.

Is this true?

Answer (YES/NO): NO